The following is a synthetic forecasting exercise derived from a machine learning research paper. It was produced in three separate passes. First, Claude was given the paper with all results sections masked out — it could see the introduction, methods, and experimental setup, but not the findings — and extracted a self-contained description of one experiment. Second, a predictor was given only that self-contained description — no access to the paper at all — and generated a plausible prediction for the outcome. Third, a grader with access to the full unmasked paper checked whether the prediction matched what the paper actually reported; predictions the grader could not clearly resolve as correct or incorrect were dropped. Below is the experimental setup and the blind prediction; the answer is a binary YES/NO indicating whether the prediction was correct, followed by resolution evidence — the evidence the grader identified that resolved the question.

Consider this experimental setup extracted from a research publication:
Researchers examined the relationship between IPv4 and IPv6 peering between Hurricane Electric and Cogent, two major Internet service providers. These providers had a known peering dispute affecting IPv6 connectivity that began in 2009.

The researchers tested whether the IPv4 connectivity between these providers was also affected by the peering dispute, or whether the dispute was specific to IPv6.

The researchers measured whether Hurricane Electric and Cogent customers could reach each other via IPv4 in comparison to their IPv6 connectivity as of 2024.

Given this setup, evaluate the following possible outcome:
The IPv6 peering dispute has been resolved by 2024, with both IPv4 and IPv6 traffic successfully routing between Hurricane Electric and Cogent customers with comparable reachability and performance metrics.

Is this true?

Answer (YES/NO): NO